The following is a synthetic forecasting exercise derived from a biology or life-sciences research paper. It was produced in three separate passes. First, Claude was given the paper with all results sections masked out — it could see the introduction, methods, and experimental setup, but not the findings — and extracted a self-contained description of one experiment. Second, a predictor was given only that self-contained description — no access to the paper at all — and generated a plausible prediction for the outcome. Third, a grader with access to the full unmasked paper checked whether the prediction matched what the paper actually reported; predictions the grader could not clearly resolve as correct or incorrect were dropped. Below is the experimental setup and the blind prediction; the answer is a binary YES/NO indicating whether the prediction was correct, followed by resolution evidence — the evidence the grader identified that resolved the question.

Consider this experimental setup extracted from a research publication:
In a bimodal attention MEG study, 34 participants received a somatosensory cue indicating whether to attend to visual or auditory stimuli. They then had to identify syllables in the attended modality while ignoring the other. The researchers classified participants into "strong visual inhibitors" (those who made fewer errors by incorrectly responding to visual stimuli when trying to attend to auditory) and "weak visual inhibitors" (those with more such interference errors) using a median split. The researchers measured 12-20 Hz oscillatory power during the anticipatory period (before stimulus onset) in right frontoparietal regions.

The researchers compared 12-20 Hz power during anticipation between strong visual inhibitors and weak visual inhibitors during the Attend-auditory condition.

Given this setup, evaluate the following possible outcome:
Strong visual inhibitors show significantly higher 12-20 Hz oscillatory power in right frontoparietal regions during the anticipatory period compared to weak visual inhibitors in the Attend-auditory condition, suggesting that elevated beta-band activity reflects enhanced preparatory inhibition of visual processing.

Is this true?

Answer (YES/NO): YES